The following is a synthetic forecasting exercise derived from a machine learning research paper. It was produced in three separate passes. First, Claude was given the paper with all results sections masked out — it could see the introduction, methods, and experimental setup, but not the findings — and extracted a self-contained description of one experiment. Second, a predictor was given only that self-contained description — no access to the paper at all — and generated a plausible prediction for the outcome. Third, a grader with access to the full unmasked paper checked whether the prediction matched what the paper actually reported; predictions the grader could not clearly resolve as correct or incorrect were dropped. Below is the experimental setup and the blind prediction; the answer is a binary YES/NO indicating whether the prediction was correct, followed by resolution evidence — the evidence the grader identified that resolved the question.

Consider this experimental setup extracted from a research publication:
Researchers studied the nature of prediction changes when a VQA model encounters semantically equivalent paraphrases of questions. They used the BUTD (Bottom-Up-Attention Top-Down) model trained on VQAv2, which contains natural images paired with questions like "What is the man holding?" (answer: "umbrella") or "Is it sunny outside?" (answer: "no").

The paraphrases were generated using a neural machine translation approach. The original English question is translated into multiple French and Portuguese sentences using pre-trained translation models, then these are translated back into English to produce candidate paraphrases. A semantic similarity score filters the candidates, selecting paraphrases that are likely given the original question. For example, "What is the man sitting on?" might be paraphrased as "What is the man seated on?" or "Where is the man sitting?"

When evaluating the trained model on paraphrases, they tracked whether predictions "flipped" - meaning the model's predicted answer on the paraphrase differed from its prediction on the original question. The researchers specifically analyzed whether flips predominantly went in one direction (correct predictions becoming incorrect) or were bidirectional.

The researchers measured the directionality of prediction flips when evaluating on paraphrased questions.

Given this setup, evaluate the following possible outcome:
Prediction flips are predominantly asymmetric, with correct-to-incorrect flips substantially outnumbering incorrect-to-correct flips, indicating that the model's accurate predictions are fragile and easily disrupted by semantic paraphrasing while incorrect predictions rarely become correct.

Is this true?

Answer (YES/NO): NO